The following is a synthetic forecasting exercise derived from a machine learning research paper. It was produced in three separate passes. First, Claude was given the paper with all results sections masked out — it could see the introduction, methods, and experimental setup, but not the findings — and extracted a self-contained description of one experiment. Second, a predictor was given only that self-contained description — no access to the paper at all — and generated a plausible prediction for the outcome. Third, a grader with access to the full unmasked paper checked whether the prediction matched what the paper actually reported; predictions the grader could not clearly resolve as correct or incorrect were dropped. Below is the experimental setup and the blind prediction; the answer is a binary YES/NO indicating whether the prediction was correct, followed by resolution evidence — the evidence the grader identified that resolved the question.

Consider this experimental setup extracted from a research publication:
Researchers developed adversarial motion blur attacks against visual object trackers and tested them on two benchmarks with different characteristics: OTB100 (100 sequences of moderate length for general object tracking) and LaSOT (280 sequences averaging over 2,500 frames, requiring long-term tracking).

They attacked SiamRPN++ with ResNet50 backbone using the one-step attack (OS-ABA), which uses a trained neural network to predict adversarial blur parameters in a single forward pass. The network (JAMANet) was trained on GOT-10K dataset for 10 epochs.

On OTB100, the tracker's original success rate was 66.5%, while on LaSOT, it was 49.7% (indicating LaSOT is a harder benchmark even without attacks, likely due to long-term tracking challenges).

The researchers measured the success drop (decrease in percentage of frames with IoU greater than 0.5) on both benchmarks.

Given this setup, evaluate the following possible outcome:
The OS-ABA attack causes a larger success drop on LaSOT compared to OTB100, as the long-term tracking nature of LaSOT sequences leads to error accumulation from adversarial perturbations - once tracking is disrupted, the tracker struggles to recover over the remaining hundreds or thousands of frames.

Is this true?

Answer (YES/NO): NO